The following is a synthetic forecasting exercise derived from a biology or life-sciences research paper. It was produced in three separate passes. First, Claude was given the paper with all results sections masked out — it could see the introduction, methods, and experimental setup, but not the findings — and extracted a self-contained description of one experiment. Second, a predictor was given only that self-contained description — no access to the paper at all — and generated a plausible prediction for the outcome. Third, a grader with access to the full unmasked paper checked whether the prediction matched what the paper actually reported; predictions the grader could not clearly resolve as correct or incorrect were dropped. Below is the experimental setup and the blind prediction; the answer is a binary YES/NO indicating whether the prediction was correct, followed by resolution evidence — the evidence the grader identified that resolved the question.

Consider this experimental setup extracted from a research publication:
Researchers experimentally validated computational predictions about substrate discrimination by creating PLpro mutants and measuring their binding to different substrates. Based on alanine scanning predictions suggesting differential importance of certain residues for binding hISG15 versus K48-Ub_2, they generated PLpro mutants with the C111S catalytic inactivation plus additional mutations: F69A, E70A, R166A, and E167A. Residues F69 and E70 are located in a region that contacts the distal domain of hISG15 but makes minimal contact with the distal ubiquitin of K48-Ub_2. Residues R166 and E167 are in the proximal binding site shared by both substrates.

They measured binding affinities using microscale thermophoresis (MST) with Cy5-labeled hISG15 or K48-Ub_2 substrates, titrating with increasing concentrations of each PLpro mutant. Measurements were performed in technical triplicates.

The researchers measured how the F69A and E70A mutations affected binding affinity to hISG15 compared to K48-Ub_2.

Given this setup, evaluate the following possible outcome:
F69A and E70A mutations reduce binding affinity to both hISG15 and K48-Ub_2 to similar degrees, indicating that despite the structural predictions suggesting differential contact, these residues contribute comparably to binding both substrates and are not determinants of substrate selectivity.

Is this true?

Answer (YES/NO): NO